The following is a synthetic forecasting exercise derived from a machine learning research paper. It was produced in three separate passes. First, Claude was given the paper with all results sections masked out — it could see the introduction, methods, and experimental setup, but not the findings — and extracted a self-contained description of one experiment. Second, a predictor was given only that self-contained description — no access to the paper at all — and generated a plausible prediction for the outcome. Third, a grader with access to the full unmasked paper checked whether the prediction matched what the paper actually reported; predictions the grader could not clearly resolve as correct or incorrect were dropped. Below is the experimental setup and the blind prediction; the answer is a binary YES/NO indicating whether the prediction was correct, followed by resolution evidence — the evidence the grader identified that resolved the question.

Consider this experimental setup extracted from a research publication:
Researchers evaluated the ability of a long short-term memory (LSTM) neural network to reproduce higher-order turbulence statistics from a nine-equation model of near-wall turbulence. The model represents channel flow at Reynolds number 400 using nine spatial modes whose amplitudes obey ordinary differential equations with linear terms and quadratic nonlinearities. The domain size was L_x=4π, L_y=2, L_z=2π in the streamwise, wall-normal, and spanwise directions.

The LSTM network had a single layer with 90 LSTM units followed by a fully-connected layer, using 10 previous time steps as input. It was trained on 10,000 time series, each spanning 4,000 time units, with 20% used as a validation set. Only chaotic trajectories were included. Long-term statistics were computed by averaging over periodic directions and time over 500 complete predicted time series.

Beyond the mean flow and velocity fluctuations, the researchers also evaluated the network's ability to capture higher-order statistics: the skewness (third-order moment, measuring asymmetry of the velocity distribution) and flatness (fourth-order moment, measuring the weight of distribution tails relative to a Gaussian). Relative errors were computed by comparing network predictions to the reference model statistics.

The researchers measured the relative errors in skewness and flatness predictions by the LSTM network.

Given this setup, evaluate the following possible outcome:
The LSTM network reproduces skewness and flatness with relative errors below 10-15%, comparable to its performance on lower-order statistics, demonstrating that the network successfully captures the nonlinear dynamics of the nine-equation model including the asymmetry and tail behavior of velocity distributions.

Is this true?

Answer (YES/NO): YES